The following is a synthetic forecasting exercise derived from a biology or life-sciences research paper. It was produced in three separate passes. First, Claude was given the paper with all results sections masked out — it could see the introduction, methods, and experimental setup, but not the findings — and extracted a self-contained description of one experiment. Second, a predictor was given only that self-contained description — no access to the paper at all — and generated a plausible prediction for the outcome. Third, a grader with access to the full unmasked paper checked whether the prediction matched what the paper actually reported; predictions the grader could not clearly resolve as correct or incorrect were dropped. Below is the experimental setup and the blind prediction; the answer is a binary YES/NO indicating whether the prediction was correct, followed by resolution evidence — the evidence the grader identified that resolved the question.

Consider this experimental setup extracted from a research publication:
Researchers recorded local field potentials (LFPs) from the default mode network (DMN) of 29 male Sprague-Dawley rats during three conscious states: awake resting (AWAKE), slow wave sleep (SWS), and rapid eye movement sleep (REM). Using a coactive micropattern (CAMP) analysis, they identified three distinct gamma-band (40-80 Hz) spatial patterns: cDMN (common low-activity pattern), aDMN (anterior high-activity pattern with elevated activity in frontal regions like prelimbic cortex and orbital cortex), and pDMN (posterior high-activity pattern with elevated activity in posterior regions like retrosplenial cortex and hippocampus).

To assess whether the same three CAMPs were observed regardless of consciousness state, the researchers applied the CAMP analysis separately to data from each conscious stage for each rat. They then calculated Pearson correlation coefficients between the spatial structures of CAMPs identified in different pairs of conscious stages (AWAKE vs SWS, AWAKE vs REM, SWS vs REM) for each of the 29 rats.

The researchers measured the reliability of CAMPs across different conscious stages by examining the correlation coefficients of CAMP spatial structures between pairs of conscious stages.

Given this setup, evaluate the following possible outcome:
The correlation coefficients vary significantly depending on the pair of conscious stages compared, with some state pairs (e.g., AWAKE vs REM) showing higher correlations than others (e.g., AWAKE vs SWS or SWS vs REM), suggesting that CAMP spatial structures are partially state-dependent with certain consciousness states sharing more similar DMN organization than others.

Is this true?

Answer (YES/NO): NO